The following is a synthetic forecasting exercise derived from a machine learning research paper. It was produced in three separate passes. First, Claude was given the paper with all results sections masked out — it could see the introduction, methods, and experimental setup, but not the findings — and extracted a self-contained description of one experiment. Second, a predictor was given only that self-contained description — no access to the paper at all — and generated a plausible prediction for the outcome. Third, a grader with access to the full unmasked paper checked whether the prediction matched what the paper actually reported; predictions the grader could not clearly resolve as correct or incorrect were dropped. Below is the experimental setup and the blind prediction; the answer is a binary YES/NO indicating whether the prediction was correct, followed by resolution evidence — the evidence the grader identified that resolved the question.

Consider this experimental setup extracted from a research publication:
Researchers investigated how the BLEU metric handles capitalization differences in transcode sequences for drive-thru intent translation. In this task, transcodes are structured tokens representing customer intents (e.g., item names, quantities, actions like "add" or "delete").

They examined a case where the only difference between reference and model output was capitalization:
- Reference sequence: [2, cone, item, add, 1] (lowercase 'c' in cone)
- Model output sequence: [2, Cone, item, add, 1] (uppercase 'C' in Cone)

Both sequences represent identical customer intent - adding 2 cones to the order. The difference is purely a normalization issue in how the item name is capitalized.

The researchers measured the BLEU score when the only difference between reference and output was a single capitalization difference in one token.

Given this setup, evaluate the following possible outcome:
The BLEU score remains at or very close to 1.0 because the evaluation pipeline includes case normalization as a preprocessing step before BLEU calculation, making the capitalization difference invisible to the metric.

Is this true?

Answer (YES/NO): NO